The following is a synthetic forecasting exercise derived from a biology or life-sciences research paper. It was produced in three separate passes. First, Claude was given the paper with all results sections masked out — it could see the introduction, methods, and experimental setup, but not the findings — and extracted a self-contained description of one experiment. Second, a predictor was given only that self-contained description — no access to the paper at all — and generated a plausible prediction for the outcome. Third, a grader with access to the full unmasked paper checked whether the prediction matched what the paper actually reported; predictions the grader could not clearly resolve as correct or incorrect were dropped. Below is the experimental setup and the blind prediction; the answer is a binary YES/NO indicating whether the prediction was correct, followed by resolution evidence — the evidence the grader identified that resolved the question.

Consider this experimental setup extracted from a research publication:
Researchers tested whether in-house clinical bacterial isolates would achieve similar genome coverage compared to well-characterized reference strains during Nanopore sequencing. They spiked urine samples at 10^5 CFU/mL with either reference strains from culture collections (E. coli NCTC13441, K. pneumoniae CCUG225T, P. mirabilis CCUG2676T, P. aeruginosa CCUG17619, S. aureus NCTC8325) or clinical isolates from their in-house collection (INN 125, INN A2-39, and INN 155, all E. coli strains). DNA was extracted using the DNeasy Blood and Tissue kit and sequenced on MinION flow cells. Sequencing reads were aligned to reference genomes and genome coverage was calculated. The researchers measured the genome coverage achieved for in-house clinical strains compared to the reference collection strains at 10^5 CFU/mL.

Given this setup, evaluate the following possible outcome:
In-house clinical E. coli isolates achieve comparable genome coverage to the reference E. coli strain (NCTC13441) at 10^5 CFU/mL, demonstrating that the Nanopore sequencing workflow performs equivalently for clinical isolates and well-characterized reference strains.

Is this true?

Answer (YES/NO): NO